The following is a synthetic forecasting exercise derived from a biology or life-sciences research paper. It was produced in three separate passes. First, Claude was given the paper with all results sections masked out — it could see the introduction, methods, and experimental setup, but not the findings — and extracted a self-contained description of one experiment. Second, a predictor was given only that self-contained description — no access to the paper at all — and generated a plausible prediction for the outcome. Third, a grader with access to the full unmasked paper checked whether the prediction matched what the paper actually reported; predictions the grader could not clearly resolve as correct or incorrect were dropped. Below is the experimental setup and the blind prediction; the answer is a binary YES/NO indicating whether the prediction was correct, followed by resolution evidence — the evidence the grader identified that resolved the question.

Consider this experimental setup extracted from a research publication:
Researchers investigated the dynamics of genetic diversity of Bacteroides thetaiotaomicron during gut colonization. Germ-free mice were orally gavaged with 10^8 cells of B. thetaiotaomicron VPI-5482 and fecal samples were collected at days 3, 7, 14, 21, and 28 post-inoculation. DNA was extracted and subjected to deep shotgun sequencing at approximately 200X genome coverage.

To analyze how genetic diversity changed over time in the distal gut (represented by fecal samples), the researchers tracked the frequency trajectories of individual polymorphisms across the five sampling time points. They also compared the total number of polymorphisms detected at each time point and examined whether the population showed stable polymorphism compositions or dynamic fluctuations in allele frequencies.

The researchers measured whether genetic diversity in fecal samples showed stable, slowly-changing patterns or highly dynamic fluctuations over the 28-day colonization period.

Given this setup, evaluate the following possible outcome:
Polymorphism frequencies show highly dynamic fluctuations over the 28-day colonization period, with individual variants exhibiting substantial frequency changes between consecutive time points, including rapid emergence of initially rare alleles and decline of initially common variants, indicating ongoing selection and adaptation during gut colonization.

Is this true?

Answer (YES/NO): YES